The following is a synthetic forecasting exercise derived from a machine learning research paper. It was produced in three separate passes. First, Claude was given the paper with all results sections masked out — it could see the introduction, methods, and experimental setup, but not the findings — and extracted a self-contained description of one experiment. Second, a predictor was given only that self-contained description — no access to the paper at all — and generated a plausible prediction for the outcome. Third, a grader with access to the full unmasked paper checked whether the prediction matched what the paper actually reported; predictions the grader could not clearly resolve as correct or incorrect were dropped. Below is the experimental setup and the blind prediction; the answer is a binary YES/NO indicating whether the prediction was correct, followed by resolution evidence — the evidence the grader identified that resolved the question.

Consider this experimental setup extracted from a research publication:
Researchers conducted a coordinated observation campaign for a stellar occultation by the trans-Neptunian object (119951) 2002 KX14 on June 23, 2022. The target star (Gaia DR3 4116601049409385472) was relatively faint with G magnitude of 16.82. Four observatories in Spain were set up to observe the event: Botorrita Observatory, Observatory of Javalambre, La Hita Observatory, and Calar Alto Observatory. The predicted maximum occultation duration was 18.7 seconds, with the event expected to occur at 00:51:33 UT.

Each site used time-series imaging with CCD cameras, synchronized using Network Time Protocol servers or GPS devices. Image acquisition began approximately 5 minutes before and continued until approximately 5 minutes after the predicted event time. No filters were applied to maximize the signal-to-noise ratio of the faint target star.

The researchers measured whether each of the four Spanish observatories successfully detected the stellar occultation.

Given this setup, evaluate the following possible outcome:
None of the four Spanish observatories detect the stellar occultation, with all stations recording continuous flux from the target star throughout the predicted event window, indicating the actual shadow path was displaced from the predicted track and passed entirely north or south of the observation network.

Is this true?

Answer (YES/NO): NO